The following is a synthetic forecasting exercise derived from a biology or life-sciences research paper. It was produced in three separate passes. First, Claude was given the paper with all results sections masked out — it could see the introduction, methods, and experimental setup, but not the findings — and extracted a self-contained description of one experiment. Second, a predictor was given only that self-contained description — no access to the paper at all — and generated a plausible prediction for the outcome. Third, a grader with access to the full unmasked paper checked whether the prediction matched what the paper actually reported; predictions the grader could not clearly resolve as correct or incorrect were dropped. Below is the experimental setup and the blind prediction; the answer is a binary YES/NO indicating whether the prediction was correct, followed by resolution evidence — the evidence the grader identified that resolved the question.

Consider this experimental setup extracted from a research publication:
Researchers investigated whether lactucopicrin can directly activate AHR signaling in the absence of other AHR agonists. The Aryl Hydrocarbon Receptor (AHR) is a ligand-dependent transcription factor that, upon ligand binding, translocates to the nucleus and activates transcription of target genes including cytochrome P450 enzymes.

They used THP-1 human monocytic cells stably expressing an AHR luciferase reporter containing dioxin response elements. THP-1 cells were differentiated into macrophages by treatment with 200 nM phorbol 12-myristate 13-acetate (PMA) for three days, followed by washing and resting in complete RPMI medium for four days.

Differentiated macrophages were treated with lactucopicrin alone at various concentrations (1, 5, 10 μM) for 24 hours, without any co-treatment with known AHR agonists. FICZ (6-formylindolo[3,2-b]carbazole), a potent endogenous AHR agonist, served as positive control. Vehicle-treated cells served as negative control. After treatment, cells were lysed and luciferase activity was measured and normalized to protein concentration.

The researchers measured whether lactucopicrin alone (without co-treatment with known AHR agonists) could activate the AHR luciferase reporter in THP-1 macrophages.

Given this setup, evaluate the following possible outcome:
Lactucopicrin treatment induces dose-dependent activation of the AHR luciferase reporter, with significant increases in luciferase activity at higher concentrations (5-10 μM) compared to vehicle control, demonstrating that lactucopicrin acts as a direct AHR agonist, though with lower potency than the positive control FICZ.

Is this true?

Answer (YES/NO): NO